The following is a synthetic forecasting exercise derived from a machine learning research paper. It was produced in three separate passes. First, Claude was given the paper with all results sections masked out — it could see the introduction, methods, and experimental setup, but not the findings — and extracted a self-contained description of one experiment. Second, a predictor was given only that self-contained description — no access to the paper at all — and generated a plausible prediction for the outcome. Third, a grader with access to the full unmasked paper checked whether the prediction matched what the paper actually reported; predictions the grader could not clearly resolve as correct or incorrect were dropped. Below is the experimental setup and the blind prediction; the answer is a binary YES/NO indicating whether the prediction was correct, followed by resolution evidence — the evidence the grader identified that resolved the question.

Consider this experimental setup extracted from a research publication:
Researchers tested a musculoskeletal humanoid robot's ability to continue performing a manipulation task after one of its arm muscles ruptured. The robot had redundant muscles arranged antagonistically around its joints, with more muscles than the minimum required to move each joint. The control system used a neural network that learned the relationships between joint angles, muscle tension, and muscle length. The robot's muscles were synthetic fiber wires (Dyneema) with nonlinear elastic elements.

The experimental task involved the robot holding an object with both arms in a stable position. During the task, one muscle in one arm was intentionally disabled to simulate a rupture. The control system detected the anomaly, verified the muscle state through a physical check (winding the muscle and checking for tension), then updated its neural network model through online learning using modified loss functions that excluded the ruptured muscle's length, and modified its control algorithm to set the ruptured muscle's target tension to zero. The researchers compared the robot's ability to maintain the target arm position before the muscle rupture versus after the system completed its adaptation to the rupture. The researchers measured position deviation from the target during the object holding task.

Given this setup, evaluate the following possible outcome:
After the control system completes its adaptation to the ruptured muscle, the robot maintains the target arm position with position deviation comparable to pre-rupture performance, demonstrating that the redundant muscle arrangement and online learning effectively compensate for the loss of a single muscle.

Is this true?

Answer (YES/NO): YES